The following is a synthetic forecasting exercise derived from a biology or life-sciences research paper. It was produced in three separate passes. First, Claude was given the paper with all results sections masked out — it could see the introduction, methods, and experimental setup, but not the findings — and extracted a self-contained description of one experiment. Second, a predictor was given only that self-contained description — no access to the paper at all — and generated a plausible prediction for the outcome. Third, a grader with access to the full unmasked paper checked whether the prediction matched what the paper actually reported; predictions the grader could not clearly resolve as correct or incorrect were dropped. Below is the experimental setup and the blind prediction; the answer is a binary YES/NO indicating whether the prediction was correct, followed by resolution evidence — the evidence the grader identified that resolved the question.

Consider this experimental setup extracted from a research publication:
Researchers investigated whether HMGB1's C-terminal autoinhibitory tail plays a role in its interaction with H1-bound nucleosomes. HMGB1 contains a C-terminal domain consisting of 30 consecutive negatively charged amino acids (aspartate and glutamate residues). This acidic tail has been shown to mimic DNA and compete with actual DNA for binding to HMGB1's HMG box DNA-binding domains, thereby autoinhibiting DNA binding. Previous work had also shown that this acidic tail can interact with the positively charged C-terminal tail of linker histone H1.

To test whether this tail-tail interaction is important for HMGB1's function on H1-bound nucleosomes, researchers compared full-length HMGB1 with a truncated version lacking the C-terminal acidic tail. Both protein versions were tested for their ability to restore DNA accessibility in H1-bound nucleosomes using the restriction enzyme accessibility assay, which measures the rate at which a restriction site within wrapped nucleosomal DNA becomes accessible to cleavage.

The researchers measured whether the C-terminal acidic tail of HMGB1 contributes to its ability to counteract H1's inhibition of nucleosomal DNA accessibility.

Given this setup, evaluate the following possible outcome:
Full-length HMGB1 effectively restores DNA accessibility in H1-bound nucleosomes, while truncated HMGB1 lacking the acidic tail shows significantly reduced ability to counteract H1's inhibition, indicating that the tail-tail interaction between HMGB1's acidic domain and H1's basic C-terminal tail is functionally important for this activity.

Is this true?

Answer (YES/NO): NO